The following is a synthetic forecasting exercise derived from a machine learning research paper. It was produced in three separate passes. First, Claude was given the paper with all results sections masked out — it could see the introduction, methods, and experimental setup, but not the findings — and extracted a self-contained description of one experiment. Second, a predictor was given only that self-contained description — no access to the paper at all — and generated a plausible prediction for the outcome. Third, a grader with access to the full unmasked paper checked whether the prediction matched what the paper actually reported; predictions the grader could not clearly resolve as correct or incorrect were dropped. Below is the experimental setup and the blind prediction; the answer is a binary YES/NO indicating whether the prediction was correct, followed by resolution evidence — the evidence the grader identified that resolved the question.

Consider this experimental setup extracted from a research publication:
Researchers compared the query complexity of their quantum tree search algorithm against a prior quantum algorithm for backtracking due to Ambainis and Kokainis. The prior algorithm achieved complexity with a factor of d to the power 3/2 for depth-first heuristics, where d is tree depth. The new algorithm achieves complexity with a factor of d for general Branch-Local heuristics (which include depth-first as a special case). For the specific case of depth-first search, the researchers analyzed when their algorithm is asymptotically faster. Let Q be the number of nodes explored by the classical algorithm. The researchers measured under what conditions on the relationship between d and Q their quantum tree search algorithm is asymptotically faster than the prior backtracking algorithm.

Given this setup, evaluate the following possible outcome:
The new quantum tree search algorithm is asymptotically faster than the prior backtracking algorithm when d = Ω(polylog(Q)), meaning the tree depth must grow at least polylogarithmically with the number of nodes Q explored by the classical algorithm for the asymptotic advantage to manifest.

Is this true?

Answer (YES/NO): NO